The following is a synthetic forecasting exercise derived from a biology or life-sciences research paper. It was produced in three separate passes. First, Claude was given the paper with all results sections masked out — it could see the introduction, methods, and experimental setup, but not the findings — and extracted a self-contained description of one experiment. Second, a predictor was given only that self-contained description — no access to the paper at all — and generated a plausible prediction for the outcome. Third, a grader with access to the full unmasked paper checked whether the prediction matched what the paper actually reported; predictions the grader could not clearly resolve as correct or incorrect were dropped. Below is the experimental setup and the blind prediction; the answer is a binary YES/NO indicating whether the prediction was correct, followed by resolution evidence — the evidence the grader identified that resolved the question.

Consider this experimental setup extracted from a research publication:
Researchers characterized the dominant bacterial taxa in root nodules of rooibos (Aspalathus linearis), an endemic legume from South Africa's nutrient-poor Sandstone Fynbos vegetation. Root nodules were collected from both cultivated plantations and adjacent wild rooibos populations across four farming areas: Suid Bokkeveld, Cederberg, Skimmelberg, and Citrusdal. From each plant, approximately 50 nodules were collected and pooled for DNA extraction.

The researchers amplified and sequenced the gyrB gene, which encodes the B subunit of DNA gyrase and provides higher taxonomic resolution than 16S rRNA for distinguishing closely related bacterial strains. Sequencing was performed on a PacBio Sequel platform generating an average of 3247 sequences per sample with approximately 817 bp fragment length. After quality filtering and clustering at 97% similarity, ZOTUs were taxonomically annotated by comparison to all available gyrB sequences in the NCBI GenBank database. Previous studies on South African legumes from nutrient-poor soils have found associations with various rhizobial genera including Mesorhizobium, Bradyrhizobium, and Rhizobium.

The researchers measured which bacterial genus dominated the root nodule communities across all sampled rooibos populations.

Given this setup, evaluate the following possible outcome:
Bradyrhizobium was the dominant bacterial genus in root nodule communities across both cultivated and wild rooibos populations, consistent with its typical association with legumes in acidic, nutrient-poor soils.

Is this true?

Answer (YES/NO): NO